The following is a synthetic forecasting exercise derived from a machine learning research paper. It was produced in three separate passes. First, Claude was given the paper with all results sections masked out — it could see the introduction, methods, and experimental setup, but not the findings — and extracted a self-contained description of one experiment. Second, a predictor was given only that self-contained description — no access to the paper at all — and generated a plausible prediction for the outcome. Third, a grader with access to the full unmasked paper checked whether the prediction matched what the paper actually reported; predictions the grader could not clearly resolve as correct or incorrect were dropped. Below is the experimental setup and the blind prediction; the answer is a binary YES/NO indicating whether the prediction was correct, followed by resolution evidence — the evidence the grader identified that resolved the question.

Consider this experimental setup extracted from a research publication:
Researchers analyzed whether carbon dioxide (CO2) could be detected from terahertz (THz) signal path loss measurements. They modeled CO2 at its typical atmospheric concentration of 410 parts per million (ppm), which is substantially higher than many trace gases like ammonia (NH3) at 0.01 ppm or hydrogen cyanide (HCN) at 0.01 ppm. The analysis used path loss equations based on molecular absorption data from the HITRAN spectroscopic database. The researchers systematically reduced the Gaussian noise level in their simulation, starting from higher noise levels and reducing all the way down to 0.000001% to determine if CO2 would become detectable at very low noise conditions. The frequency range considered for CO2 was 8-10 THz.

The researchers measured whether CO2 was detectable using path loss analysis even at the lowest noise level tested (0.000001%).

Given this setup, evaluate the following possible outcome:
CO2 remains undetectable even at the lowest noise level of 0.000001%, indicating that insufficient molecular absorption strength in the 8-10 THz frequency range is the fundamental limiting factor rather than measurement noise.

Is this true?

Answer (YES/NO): YES